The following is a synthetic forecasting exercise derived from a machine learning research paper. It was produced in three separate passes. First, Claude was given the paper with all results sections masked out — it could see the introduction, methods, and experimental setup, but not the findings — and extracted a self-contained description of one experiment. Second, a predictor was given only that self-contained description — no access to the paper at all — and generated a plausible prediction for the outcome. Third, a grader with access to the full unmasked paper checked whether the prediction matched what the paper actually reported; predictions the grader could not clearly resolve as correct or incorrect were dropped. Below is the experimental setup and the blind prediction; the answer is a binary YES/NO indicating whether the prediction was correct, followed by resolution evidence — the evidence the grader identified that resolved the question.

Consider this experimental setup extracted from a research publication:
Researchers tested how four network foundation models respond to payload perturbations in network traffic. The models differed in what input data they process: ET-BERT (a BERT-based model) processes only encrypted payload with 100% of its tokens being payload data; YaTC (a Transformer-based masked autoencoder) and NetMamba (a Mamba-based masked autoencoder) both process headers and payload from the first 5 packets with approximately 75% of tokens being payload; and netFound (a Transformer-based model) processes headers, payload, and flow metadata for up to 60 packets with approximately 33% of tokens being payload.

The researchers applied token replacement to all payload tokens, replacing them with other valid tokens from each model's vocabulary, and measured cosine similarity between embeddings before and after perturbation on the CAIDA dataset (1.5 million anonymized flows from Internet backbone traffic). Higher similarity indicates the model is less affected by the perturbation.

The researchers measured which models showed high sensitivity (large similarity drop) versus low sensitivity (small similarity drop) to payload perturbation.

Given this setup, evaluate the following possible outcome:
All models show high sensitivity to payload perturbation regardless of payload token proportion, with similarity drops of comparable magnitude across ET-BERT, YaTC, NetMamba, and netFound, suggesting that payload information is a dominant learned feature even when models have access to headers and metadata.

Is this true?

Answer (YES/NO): NO